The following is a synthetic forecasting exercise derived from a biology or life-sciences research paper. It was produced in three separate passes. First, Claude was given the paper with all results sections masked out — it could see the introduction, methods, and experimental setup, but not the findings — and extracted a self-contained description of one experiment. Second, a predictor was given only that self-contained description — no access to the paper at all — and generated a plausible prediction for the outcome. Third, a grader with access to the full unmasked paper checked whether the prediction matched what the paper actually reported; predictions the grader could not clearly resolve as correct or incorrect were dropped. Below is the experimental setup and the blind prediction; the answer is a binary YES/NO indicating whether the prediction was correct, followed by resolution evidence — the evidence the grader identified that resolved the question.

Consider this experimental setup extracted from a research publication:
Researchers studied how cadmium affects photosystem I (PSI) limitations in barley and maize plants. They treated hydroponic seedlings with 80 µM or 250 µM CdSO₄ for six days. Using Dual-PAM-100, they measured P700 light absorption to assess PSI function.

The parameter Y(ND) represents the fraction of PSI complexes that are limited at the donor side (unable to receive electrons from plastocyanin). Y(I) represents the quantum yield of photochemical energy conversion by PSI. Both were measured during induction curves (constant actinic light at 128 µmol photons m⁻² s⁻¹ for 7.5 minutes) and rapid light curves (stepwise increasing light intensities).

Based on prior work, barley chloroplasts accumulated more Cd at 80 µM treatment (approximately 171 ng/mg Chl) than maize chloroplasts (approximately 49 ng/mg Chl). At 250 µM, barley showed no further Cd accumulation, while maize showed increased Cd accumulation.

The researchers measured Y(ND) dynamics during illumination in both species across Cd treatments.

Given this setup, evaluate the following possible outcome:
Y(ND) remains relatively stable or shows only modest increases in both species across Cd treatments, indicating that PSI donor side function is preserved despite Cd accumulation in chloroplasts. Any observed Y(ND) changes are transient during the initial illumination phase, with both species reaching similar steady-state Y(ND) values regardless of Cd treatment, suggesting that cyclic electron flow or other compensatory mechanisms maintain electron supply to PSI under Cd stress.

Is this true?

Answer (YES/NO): NO